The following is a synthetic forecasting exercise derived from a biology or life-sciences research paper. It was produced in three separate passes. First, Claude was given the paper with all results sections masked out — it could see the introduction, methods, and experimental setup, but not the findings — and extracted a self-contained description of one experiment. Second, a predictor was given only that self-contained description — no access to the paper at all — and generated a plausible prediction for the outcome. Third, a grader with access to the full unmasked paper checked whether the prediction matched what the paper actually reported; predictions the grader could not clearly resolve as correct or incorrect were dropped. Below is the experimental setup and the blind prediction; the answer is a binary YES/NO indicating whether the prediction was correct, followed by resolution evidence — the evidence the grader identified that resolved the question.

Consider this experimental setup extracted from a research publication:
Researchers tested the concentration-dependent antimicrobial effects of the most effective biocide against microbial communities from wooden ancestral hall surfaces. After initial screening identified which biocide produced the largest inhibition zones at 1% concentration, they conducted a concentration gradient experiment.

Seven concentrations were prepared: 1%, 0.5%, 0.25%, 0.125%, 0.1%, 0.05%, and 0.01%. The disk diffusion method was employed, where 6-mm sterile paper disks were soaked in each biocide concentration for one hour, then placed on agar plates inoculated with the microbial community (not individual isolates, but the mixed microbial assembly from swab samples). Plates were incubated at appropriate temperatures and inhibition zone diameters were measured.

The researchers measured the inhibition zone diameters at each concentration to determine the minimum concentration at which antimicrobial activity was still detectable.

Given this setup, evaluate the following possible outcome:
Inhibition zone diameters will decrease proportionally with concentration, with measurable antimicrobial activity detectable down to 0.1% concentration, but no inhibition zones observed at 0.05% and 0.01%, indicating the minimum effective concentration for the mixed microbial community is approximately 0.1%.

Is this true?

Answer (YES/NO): NO